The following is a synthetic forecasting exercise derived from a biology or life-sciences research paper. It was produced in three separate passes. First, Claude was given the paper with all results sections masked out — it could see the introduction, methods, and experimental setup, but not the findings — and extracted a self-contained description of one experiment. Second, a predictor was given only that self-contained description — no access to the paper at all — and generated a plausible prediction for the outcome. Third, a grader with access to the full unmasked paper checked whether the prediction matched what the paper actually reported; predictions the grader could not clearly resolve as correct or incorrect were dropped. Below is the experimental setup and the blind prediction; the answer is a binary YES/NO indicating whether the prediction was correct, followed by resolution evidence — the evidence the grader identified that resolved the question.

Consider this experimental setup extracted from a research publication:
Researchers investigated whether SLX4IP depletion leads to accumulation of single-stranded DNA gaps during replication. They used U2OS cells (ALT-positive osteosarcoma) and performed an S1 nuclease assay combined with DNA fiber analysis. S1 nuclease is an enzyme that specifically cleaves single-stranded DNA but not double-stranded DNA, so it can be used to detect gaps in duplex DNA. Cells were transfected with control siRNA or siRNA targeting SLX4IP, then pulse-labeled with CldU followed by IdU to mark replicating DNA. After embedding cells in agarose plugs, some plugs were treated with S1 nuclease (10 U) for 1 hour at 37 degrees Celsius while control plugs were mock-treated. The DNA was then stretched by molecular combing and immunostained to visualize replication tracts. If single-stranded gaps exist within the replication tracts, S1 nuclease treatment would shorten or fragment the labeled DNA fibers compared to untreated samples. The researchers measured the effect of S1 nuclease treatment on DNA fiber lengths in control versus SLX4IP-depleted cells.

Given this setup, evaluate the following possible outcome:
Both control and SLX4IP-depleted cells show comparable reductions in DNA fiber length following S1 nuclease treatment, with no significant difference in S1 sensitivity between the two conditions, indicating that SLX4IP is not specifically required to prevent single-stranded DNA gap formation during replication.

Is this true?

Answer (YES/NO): NO